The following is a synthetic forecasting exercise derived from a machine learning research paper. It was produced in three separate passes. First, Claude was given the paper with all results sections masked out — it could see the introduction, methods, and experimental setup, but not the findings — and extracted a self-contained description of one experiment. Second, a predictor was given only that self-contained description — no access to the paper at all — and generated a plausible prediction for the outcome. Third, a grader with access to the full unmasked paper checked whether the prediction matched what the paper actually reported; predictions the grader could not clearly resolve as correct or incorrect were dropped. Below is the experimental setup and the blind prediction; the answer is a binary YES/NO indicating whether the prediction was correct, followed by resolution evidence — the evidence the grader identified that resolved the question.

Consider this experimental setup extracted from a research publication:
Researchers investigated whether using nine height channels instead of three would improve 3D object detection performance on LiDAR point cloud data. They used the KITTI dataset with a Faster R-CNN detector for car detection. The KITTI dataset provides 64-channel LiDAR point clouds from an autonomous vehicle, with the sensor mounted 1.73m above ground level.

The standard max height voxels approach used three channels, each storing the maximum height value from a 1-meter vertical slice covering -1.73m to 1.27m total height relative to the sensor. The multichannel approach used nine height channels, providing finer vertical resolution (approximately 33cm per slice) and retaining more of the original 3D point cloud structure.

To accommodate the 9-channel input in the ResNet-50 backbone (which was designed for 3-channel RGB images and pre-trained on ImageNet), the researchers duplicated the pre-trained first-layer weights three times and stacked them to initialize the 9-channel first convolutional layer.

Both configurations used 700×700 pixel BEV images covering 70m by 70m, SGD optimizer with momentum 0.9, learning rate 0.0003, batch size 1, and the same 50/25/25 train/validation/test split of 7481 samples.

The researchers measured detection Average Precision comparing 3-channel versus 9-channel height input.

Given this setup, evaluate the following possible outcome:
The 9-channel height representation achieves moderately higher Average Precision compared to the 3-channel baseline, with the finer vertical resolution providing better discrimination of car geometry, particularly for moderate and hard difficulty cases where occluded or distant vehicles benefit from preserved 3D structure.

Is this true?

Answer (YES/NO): NO